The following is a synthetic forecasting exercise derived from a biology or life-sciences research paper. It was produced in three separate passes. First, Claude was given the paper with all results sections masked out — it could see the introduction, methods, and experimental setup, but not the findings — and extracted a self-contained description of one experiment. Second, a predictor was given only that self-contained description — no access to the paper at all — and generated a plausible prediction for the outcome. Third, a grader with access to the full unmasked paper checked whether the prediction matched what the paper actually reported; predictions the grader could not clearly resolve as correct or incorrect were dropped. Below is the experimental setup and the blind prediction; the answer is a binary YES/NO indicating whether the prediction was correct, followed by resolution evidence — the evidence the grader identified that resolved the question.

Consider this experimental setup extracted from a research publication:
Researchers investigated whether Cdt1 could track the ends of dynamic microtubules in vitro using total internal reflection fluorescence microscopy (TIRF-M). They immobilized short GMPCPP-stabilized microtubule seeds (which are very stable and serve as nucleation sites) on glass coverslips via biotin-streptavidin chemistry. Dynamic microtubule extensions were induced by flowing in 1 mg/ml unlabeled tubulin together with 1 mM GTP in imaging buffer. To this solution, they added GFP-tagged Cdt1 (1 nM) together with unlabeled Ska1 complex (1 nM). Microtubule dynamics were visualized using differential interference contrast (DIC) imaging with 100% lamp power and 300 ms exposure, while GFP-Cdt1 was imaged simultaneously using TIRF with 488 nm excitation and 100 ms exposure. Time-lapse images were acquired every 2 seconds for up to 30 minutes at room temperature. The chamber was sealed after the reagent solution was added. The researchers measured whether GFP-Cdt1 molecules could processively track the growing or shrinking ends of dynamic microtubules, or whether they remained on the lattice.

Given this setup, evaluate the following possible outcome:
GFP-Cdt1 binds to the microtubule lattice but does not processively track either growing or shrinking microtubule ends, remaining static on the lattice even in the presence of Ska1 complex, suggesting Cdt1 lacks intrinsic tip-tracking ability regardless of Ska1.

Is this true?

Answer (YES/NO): NO